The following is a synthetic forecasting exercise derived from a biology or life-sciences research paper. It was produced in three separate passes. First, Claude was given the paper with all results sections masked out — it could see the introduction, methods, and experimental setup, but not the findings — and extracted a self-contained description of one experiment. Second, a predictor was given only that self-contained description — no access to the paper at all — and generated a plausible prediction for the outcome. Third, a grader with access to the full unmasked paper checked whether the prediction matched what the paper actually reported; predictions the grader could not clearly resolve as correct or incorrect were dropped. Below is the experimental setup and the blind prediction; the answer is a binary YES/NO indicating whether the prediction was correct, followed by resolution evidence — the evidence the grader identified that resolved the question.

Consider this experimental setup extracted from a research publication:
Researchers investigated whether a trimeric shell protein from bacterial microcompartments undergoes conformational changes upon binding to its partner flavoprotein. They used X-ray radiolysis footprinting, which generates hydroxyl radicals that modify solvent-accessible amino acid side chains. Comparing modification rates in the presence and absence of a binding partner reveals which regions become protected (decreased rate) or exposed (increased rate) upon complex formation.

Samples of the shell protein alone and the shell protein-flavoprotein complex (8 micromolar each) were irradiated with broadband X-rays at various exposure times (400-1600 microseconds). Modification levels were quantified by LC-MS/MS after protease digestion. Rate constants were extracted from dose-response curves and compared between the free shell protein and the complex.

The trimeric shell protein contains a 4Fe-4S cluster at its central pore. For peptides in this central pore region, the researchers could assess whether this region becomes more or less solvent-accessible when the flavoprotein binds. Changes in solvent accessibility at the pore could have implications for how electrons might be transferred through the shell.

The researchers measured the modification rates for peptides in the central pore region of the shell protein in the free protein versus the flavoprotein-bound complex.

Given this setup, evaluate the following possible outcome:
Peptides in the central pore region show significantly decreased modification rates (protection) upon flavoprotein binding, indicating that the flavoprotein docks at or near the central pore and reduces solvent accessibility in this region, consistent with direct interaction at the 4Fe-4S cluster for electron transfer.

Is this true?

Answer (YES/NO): YES